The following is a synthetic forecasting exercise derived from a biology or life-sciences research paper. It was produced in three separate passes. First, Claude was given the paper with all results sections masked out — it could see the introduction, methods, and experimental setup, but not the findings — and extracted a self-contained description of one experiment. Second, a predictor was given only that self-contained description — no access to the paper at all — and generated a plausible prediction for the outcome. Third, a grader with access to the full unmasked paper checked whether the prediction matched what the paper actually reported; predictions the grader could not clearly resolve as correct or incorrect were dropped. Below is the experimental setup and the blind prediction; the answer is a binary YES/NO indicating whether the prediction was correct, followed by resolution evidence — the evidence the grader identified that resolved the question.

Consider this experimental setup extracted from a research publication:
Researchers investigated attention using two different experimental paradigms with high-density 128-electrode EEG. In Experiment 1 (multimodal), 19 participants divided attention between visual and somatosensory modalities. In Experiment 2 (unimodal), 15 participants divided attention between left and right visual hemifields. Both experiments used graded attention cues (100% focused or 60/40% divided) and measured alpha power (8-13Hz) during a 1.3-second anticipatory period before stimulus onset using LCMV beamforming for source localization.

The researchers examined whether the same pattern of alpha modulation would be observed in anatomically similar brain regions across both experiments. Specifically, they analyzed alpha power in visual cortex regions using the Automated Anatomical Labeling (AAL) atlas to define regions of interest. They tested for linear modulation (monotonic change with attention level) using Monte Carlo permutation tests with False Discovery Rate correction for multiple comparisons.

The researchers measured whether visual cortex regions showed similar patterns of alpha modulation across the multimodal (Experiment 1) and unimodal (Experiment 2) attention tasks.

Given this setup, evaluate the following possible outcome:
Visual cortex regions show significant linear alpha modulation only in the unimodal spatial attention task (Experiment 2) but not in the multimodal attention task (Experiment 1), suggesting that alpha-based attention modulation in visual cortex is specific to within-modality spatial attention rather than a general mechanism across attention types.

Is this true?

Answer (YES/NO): NO